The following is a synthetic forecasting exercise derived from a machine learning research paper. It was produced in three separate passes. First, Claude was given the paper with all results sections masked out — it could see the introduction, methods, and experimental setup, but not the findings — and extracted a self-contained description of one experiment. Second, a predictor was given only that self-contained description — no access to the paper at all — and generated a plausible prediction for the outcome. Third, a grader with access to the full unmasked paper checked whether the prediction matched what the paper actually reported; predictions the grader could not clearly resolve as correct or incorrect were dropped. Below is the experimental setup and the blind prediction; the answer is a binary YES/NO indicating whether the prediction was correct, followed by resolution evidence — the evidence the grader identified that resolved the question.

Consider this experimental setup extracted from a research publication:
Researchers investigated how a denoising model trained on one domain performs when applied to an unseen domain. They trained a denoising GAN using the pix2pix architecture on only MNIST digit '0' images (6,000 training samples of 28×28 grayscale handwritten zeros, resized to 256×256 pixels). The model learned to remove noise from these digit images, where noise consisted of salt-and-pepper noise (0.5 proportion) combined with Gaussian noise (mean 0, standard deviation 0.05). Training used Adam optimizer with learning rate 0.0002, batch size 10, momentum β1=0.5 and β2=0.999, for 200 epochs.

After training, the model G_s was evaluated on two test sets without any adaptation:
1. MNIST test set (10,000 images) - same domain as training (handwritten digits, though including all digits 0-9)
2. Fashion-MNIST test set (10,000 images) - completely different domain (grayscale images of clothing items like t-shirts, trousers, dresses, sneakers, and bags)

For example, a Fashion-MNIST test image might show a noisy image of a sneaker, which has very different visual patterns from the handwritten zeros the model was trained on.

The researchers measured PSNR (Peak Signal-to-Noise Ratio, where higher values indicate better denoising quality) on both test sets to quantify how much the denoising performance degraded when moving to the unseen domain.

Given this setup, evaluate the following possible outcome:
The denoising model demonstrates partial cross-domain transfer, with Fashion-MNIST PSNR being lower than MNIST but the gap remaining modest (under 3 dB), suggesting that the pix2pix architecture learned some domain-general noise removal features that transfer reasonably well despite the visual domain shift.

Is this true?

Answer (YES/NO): NO